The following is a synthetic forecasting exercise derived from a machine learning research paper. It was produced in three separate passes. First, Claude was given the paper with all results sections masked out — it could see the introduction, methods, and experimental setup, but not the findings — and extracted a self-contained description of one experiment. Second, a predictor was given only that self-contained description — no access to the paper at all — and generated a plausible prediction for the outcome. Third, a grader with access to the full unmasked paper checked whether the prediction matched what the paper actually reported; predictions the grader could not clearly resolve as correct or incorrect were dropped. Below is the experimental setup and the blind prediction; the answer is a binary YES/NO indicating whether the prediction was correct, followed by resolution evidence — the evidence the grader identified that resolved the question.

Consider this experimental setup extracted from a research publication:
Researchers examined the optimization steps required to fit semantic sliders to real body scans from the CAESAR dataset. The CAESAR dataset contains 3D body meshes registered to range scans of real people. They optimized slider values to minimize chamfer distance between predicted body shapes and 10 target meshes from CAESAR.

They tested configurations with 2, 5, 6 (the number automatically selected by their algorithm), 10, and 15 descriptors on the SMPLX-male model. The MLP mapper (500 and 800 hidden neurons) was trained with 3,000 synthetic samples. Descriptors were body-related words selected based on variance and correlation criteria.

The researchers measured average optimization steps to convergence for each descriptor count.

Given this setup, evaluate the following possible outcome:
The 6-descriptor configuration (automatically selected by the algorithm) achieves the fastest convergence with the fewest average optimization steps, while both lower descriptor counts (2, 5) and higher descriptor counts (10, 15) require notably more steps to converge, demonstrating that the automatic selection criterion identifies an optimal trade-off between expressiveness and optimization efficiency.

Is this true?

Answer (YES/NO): YES